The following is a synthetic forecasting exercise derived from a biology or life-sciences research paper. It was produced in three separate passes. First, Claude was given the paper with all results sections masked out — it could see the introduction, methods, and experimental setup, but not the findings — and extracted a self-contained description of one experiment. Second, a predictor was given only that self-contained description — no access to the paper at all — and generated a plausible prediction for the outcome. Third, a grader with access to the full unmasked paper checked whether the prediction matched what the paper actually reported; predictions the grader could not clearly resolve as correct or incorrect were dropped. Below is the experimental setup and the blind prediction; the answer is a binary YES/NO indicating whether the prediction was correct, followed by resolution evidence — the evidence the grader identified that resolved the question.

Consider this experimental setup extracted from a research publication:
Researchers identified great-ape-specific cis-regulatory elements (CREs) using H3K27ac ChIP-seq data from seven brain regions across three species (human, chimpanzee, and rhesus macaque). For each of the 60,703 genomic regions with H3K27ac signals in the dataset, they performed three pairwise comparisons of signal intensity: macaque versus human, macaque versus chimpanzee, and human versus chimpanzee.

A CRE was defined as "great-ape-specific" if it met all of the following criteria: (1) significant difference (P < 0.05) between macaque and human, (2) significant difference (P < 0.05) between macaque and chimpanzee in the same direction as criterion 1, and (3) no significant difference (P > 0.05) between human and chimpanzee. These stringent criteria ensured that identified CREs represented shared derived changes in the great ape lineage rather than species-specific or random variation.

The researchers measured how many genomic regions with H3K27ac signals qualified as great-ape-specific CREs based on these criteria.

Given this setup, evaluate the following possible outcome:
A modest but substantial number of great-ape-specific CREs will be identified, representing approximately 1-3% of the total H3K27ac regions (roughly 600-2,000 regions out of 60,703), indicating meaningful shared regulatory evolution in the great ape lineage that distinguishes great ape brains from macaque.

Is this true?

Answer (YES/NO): NO